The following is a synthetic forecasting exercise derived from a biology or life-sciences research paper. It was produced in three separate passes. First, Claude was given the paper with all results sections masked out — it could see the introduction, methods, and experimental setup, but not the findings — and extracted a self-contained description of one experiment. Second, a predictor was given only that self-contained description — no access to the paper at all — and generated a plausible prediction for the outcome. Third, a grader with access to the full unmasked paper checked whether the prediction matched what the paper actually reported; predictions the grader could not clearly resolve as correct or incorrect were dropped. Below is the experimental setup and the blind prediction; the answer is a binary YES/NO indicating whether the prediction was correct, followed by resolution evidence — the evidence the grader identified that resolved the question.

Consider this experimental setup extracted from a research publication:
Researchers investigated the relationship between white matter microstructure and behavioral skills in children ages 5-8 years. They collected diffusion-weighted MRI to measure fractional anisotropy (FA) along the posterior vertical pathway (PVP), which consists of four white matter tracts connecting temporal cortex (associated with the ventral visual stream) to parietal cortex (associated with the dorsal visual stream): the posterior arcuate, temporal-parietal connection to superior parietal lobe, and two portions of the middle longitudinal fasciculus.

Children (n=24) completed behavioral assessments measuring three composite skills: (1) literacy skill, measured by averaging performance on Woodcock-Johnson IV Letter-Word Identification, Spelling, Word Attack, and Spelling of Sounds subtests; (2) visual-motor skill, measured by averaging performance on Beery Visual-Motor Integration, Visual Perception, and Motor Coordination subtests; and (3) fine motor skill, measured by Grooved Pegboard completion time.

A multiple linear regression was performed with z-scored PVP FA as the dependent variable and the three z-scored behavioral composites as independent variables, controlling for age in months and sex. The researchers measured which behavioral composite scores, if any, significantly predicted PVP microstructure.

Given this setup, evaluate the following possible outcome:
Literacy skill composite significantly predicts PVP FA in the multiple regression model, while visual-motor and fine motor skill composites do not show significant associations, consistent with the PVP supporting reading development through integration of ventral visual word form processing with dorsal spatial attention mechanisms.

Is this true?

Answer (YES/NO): NO